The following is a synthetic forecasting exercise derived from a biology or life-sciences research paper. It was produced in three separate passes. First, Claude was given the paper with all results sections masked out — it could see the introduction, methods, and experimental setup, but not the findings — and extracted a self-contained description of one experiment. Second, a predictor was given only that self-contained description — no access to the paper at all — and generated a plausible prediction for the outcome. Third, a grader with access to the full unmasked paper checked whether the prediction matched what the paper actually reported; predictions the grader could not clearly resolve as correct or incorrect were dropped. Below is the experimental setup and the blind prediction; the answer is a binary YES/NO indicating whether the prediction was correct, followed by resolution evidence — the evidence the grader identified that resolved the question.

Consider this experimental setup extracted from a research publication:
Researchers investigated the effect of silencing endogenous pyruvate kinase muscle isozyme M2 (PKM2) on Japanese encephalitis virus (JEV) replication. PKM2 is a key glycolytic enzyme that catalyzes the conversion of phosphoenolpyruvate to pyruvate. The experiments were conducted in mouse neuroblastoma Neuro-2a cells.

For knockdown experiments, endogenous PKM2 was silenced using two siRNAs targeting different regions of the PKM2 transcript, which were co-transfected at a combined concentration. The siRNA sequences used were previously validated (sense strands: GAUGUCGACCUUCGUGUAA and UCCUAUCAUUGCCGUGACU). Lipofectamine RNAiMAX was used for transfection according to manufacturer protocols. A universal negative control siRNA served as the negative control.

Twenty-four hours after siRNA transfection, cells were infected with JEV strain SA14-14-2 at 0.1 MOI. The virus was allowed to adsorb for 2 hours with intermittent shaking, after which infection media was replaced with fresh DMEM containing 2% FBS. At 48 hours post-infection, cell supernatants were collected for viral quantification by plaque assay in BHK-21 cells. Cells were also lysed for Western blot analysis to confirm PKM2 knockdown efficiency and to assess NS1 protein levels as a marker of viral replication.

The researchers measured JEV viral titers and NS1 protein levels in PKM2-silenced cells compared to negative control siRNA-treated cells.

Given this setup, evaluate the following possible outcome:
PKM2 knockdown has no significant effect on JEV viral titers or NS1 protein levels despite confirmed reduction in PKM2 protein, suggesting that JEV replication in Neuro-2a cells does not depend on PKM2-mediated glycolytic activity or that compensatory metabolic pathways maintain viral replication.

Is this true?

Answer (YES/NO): NO